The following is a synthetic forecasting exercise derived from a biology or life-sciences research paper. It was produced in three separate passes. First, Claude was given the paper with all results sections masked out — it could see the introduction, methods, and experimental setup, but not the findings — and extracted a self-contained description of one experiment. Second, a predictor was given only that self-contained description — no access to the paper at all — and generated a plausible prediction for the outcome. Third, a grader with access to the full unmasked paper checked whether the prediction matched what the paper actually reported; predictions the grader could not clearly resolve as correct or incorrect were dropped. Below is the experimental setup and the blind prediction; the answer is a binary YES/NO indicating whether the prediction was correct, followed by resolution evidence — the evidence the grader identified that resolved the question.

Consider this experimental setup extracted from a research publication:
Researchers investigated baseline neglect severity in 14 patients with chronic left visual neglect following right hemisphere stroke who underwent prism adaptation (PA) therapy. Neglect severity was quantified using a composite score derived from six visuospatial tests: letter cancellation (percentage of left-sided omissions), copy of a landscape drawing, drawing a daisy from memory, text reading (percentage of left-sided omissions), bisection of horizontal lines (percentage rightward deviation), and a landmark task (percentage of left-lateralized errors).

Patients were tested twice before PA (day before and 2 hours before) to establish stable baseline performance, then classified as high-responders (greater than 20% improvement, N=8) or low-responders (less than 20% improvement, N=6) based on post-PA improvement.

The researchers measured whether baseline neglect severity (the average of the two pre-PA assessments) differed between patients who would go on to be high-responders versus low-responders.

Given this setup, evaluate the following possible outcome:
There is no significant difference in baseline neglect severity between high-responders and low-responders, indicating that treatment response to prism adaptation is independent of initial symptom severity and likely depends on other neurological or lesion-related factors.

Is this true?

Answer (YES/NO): YES